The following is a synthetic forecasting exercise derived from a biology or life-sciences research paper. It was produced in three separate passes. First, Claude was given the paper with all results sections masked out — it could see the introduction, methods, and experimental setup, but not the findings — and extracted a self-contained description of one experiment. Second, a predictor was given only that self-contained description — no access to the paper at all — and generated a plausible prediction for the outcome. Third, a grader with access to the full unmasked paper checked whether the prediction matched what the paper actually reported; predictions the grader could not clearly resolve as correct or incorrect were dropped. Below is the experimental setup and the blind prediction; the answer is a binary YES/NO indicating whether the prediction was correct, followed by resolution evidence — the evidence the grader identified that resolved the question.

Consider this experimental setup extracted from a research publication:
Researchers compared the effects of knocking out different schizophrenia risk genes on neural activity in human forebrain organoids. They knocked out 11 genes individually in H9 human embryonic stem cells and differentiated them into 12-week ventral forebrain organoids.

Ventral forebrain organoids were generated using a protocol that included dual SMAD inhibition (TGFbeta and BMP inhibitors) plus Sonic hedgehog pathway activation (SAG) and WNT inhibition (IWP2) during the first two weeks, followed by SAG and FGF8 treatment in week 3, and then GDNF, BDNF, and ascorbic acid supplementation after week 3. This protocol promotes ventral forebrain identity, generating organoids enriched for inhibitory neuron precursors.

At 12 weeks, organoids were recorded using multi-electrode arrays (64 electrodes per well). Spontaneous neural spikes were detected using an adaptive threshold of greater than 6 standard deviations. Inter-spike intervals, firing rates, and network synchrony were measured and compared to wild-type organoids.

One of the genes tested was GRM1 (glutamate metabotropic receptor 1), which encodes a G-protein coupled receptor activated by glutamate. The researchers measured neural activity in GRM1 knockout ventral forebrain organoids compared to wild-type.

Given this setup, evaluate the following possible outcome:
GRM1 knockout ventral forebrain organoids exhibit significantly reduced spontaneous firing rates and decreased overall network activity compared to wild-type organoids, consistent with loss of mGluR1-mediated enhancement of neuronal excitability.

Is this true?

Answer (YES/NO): NO